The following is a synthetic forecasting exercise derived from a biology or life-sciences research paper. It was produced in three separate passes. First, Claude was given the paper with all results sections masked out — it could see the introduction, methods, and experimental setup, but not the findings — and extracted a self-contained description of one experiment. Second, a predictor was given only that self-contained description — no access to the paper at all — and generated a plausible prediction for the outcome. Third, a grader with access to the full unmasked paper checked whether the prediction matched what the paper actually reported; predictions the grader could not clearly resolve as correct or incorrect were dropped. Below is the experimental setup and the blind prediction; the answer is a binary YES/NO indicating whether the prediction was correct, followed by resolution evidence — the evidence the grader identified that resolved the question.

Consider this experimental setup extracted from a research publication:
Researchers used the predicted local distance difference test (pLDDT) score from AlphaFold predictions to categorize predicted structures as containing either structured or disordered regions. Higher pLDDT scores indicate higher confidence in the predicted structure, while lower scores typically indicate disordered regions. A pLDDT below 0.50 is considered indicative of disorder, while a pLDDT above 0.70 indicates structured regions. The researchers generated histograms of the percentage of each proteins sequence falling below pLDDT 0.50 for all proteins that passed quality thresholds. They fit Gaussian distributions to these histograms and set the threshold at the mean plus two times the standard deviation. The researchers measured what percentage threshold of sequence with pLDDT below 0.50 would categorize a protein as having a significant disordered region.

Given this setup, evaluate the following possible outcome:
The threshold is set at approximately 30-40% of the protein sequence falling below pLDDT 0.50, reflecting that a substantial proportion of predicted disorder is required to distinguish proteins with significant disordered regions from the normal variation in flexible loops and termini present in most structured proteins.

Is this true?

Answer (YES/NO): NO